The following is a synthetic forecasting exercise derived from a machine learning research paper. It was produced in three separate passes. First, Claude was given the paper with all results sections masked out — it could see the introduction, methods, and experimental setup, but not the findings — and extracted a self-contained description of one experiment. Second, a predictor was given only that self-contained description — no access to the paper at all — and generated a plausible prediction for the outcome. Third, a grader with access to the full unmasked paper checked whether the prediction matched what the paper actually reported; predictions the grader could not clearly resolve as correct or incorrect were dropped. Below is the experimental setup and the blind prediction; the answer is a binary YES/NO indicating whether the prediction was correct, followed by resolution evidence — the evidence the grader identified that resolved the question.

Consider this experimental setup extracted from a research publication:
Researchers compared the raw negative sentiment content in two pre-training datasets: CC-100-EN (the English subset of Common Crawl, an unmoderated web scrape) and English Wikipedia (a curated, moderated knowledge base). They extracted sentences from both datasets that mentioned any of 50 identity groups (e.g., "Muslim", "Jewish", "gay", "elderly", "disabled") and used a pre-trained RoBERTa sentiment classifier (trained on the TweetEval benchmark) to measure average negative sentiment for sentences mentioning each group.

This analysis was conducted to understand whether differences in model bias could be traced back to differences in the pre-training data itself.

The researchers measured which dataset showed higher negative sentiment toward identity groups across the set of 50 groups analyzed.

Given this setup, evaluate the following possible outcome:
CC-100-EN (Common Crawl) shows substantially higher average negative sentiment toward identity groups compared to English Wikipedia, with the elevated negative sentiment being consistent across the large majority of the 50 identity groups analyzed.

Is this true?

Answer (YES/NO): YES